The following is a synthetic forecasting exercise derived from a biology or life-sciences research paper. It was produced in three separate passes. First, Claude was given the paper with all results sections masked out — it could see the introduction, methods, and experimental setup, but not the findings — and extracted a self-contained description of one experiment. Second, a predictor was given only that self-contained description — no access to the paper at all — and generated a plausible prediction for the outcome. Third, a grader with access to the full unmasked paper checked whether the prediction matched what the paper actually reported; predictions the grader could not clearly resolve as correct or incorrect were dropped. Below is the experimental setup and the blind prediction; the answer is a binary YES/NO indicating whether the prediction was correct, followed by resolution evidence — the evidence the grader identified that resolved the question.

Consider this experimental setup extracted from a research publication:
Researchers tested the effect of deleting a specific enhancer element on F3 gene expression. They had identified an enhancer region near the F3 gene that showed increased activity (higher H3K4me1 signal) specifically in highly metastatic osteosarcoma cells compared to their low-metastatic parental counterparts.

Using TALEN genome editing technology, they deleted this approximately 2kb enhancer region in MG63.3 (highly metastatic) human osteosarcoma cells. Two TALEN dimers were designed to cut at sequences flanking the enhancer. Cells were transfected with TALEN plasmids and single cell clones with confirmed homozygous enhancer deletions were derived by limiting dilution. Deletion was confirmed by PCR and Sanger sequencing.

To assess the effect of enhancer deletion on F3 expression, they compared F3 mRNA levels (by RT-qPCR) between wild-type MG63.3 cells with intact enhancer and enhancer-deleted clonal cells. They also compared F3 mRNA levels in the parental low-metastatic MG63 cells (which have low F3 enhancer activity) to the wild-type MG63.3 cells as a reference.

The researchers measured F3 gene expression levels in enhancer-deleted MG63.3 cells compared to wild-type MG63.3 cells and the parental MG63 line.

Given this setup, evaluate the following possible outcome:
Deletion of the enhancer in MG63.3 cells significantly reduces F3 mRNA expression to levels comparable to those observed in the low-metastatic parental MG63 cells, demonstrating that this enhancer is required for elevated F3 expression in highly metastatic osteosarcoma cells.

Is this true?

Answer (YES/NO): NO